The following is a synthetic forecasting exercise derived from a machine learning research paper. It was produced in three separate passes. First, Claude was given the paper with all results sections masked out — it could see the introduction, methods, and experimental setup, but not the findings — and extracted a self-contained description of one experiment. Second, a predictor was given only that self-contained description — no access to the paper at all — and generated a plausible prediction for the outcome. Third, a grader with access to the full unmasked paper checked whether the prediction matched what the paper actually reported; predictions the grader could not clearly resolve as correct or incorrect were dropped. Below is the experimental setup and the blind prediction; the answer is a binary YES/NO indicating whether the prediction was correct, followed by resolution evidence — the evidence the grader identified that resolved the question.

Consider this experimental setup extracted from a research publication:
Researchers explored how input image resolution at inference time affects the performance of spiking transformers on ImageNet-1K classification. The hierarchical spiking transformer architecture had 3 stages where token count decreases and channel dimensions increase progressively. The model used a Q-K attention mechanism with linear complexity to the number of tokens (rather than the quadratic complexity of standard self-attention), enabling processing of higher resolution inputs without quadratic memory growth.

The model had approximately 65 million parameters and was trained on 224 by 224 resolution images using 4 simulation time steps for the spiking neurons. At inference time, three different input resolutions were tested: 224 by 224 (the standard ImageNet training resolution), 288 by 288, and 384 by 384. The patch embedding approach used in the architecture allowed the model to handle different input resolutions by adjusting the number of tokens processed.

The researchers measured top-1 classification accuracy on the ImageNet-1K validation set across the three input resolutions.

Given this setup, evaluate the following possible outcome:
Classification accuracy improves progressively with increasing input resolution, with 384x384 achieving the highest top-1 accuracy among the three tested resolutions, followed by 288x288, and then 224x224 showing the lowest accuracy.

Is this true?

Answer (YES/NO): YES